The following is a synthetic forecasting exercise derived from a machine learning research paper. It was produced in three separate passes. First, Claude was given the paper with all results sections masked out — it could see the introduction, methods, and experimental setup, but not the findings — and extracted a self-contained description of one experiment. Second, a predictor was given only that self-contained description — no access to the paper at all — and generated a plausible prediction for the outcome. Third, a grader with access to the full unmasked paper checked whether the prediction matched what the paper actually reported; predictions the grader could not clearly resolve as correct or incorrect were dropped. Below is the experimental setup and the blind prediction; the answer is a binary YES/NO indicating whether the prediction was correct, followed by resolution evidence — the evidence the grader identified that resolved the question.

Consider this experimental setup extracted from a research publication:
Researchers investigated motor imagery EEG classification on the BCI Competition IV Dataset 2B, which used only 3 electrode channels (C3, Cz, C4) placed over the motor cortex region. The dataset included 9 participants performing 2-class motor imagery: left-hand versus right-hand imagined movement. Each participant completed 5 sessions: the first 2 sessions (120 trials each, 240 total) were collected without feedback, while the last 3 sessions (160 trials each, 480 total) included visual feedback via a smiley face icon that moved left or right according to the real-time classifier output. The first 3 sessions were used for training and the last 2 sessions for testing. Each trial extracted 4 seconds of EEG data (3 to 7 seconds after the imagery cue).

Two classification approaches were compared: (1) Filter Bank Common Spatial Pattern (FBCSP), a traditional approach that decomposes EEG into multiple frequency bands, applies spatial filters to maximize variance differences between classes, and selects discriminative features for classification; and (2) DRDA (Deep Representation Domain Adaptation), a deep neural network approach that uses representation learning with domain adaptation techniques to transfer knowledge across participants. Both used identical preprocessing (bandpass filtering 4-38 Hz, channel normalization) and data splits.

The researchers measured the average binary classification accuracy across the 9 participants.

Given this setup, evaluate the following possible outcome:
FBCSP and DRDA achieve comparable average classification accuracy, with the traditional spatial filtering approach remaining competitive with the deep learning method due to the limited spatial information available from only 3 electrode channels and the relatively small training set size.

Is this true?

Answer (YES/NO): NO